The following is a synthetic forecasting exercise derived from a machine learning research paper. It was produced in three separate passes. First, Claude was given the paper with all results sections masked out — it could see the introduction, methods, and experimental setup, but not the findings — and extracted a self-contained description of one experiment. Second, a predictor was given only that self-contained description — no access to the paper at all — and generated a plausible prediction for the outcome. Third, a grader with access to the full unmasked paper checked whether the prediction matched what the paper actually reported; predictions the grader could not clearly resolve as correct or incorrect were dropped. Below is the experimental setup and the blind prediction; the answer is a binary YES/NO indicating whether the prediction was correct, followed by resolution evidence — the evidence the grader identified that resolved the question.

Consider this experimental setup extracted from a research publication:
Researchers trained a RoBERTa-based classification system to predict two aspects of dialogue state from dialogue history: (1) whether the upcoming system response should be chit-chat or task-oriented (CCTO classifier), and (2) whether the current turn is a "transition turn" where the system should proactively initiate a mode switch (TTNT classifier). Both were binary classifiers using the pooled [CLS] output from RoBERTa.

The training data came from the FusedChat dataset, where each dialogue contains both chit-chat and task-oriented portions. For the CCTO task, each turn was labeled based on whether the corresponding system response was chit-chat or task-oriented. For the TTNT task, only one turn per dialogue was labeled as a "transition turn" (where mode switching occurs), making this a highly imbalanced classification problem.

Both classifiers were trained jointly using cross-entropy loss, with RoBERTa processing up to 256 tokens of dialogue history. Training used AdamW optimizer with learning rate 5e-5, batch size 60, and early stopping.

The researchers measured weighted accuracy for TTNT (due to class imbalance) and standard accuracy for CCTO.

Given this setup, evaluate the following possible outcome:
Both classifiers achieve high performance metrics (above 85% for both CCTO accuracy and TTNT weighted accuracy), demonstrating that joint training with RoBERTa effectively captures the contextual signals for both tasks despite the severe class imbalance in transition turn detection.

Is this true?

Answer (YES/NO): YES